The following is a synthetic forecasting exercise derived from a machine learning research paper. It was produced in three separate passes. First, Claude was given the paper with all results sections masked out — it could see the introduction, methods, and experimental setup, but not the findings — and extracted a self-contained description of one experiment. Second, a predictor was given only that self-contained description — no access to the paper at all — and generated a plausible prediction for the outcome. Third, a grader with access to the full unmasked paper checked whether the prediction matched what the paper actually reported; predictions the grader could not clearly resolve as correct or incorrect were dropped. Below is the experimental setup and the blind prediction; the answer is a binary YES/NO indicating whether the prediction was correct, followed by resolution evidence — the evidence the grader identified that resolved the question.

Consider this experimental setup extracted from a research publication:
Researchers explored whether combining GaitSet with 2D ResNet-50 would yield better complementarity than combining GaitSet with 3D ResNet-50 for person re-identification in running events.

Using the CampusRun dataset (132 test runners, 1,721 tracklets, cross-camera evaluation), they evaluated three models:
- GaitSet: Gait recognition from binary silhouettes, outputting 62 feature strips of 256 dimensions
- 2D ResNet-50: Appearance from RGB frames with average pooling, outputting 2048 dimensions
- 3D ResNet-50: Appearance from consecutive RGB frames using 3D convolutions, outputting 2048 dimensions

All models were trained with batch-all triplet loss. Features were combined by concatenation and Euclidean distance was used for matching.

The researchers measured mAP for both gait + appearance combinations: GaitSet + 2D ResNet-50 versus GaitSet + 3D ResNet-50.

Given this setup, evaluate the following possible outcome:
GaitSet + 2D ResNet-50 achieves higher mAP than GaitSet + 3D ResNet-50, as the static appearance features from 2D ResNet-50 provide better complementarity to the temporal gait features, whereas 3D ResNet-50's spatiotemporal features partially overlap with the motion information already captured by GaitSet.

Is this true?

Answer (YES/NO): YES